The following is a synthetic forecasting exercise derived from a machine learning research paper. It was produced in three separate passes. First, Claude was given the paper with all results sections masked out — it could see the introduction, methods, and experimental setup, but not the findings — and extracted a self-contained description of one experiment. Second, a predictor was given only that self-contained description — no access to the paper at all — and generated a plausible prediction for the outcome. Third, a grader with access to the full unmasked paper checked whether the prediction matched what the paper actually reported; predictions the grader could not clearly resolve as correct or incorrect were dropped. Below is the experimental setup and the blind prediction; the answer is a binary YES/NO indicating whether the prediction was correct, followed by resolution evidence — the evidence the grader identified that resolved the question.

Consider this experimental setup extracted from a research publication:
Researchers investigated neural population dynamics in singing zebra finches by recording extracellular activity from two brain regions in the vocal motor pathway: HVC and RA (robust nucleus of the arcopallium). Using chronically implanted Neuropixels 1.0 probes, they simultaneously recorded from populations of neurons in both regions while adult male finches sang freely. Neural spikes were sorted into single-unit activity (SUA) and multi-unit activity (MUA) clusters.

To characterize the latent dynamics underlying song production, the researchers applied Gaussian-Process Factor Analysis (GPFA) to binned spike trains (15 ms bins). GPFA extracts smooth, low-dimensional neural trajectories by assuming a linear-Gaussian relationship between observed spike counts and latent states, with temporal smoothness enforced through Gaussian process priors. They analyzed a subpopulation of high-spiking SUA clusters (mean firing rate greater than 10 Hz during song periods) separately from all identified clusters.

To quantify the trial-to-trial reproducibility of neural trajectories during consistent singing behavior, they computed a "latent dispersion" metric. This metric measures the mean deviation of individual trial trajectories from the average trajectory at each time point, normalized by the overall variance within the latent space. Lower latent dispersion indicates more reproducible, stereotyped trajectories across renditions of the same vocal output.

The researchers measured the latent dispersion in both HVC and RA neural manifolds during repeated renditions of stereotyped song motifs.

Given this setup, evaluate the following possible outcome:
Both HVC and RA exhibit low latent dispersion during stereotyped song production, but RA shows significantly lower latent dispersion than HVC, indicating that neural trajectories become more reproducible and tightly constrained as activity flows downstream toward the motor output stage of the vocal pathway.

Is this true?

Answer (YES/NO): YES